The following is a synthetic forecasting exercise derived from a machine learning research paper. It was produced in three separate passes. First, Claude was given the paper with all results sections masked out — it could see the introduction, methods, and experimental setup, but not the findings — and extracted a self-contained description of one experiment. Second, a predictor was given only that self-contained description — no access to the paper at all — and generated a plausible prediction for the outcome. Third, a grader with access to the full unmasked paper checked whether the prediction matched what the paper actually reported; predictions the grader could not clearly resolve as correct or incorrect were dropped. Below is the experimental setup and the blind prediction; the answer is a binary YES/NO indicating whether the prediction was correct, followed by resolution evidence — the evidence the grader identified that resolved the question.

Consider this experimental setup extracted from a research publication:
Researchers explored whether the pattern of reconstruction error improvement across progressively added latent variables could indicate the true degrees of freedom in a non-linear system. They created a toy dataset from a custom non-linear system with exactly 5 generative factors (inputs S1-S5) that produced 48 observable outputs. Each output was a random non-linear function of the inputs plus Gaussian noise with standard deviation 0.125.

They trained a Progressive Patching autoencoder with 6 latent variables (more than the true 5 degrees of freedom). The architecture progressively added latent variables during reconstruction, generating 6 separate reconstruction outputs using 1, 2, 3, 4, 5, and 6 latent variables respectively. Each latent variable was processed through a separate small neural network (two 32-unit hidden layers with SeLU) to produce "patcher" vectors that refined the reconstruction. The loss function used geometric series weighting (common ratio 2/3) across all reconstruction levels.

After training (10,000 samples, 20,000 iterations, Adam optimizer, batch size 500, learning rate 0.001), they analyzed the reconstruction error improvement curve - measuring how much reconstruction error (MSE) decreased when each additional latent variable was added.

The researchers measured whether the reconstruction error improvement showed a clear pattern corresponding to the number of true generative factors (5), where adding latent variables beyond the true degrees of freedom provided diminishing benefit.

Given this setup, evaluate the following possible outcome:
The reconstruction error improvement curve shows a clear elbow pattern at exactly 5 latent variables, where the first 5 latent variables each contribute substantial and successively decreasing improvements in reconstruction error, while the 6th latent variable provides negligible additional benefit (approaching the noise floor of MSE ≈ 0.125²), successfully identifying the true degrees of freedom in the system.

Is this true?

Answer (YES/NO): NO